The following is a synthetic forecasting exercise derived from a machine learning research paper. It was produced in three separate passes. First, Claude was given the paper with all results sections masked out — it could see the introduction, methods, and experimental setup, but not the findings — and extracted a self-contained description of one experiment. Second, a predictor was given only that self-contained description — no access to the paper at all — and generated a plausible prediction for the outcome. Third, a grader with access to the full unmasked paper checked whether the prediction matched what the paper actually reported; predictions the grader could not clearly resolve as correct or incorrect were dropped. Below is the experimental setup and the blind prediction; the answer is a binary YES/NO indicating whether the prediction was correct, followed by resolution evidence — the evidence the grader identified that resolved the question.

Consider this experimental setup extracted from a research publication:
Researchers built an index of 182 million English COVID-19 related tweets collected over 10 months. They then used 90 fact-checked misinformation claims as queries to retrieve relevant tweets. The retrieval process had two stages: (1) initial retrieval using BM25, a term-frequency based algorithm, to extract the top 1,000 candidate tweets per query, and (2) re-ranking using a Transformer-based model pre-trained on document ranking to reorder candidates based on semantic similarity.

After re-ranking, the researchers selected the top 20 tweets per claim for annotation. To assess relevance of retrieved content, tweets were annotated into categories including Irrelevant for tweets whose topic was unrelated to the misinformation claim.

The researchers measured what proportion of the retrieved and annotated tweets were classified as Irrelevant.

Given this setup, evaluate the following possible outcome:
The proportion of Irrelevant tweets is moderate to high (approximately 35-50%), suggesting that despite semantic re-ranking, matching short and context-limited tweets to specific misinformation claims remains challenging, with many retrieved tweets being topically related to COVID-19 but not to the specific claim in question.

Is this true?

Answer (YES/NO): NO